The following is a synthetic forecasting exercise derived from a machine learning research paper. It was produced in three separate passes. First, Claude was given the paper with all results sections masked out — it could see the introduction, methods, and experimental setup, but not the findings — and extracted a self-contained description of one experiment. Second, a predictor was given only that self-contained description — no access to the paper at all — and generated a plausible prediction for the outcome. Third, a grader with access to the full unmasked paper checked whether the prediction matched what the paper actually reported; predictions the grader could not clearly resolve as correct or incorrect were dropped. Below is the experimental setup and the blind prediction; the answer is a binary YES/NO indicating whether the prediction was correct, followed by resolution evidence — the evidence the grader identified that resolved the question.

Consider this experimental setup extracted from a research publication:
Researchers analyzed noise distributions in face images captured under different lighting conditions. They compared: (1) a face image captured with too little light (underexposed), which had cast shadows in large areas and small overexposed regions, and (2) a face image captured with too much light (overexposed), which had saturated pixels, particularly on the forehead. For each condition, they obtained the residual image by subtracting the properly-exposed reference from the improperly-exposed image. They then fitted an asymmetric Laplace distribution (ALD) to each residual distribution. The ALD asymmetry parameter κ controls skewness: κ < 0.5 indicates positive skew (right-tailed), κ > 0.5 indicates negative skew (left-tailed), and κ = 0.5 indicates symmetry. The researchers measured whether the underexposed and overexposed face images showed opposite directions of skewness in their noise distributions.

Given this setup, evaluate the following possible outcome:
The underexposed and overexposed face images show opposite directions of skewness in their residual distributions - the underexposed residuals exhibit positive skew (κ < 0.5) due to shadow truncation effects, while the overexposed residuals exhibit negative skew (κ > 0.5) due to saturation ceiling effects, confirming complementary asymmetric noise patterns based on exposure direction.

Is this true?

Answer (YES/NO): NO